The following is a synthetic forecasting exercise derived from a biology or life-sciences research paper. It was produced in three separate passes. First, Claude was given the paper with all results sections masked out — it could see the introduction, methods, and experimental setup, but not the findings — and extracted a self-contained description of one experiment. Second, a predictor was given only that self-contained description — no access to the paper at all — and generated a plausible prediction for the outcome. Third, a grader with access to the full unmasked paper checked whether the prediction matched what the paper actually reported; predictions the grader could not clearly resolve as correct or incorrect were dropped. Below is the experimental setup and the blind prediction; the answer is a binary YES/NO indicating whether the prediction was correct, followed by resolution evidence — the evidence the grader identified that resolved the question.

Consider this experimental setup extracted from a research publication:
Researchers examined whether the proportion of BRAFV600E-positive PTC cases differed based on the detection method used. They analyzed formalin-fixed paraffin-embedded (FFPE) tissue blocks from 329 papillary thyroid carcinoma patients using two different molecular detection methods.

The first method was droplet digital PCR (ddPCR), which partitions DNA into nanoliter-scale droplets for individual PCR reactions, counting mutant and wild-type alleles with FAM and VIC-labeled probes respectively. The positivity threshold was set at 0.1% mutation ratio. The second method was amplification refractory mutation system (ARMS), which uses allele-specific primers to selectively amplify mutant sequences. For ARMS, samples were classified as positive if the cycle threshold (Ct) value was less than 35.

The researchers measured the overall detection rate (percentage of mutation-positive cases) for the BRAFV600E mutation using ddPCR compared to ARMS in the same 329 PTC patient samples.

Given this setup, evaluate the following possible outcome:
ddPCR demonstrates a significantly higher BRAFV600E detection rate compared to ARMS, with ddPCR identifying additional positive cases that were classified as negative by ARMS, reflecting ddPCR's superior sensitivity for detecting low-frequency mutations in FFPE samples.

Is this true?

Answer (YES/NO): NO